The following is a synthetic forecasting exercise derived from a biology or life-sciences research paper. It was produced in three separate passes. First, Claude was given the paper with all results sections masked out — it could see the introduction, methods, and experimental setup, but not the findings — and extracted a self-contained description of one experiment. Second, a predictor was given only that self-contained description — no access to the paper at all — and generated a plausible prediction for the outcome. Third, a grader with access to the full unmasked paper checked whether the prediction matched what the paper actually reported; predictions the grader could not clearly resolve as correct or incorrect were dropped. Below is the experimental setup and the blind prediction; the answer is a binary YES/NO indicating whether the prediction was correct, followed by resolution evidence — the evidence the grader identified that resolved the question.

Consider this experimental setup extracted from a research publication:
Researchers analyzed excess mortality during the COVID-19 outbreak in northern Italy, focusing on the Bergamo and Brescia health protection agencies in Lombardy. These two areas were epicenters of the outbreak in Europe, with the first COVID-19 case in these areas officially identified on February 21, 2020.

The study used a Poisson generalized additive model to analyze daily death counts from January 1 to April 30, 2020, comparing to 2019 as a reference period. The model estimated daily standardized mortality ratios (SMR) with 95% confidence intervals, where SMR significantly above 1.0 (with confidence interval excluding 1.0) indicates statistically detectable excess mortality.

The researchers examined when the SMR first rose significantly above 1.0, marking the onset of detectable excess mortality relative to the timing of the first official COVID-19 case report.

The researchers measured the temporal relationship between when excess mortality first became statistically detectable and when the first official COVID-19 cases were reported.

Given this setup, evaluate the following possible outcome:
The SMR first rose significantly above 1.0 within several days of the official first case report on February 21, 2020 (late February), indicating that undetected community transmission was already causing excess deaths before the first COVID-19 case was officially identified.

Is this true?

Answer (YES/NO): NO